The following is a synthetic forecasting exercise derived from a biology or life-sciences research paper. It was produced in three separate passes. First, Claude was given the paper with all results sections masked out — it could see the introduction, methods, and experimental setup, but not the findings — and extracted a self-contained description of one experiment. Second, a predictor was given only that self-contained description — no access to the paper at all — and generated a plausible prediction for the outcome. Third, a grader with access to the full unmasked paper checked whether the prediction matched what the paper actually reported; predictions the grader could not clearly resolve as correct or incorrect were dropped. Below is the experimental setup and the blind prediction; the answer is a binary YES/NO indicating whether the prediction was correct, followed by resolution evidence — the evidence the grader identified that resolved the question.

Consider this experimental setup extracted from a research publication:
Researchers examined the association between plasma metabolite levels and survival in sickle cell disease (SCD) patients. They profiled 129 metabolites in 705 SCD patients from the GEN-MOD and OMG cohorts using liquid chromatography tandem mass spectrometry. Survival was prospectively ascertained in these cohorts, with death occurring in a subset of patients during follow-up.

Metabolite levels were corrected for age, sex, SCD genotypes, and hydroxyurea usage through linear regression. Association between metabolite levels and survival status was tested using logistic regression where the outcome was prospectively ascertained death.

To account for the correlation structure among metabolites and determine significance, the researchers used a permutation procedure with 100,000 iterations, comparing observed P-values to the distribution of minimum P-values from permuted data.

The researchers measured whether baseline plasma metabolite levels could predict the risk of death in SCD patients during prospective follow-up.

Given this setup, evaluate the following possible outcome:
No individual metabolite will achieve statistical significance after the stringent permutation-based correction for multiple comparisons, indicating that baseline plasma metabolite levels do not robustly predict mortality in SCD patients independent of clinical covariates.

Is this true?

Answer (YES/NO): NO